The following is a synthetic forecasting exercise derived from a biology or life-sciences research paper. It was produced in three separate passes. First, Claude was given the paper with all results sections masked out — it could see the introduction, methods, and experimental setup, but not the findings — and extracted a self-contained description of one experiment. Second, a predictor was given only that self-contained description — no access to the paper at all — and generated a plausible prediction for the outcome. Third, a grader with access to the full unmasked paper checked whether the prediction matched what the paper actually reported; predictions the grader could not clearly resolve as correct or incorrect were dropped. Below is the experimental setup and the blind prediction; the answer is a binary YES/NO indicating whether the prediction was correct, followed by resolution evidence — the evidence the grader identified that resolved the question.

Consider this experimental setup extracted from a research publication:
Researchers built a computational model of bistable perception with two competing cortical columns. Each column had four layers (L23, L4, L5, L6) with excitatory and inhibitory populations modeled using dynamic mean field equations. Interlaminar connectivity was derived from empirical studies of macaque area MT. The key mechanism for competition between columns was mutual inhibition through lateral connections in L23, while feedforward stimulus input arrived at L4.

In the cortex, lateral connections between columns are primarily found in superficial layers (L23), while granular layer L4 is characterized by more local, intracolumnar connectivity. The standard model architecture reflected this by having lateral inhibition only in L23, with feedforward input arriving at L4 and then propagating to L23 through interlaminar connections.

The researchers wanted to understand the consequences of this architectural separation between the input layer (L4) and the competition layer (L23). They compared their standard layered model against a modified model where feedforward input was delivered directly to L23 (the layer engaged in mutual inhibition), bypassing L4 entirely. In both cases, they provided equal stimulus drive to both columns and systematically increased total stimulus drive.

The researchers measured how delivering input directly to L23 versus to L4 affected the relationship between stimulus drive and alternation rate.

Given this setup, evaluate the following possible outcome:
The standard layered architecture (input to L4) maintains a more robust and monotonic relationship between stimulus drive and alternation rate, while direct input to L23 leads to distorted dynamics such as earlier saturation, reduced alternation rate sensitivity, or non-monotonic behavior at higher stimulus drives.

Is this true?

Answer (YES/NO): NO